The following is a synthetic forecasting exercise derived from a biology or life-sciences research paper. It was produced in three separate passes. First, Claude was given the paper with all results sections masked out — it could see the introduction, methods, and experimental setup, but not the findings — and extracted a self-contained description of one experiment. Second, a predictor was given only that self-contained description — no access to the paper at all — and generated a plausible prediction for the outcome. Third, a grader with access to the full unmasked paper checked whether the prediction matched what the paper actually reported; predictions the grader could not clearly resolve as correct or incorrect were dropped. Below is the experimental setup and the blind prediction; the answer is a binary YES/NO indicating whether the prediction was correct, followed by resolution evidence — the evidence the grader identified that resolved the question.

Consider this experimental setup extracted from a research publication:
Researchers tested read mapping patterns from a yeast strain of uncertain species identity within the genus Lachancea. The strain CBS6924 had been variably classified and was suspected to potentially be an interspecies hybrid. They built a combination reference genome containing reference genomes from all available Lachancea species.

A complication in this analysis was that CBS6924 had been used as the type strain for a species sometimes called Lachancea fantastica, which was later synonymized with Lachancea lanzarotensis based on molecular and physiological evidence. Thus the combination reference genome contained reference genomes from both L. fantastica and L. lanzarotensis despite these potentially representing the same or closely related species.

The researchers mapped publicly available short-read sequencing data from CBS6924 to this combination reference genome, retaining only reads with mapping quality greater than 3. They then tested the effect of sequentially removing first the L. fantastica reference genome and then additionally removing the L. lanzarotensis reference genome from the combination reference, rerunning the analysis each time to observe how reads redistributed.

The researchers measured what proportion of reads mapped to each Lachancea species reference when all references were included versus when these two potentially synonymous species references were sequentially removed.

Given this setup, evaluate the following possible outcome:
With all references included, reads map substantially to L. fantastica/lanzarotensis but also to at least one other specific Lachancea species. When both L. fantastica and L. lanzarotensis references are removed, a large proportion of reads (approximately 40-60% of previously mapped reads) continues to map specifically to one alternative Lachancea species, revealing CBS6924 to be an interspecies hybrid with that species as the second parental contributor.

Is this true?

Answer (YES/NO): NO